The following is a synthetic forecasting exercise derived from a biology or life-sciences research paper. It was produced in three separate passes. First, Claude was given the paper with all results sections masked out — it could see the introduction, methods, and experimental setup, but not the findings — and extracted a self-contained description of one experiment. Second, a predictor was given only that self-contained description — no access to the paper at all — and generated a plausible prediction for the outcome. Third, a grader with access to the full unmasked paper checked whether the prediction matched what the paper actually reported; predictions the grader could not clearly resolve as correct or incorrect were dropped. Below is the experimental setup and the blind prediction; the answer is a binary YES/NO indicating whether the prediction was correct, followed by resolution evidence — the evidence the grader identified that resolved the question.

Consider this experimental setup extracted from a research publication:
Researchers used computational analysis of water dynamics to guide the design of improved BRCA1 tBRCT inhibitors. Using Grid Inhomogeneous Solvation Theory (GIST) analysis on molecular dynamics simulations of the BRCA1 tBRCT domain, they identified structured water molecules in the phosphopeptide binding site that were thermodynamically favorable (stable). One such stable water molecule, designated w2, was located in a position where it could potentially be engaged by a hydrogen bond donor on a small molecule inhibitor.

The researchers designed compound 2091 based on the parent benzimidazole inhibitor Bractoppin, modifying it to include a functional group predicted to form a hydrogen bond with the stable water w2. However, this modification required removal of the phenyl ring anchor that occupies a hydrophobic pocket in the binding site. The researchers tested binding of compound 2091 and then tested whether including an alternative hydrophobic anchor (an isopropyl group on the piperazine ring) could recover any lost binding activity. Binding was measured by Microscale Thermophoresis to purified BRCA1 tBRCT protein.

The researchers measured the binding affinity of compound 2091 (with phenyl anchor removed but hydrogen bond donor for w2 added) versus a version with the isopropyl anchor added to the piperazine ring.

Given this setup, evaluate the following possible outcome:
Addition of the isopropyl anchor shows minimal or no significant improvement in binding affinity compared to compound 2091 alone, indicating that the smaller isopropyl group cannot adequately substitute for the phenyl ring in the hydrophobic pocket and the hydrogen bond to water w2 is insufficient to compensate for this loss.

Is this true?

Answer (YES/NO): NO